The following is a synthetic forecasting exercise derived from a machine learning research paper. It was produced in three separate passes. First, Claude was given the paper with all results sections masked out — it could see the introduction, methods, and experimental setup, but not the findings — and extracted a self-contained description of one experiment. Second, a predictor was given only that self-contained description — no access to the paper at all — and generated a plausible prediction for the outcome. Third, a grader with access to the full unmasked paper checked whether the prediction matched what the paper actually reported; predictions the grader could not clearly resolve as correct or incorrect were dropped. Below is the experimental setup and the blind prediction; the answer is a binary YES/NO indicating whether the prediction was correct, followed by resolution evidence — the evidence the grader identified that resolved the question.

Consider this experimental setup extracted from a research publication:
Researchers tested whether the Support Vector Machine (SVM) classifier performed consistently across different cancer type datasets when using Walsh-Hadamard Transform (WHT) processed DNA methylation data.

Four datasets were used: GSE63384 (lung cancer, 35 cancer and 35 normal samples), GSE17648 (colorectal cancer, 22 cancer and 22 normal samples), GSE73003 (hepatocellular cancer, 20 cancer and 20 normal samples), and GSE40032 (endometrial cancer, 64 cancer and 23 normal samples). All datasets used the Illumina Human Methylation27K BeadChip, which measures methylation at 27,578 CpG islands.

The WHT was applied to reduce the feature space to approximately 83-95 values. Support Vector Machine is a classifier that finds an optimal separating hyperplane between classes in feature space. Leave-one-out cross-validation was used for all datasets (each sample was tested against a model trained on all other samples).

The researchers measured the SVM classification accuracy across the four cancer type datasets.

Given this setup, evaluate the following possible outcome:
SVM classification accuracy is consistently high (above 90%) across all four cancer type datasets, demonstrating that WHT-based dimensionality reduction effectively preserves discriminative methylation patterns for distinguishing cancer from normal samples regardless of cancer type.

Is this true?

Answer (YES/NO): YES